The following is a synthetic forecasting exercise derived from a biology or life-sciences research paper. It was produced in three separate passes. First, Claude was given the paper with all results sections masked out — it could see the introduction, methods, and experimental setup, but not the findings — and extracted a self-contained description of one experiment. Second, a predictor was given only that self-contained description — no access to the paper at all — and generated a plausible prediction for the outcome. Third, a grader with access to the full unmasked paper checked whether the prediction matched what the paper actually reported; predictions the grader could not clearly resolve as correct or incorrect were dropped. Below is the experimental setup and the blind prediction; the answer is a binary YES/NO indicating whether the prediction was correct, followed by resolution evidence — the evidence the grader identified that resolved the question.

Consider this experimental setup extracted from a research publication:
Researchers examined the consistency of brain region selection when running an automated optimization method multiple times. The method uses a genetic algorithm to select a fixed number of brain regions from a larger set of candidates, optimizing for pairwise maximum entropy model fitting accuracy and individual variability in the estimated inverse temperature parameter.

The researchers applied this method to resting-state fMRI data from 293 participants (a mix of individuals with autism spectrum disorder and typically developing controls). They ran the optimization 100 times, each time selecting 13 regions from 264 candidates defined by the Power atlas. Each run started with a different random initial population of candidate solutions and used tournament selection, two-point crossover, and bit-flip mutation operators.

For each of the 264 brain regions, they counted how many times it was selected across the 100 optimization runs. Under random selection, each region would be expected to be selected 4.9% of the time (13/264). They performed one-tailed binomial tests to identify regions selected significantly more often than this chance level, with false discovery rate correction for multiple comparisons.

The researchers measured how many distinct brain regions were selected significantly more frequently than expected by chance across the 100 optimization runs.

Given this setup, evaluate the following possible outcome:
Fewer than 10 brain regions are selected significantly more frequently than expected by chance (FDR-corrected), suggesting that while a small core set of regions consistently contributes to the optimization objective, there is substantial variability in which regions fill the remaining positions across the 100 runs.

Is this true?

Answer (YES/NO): NO